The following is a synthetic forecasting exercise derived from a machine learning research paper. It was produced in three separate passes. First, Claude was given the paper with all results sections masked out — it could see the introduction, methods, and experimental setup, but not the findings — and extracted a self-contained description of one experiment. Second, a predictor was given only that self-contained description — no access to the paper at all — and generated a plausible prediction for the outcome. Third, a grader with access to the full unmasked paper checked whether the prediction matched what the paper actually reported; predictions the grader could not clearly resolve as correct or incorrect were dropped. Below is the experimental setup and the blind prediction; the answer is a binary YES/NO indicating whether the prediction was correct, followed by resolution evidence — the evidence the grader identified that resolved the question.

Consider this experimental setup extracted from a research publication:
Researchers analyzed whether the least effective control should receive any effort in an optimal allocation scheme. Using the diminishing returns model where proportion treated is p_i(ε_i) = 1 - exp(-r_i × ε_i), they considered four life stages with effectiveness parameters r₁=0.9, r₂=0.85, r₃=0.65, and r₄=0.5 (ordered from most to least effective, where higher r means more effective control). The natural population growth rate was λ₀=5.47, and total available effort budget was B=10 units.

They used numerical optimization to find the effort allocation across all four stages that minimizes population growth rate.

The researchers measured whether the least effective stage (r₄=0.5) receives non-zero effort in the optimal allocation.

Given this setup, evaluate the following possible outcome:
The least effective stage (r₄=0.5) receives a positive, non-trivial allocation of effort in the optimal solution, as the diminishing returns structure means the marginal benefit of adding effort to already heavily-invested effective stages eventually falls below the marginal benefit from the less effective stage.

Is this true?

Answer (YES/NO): YES